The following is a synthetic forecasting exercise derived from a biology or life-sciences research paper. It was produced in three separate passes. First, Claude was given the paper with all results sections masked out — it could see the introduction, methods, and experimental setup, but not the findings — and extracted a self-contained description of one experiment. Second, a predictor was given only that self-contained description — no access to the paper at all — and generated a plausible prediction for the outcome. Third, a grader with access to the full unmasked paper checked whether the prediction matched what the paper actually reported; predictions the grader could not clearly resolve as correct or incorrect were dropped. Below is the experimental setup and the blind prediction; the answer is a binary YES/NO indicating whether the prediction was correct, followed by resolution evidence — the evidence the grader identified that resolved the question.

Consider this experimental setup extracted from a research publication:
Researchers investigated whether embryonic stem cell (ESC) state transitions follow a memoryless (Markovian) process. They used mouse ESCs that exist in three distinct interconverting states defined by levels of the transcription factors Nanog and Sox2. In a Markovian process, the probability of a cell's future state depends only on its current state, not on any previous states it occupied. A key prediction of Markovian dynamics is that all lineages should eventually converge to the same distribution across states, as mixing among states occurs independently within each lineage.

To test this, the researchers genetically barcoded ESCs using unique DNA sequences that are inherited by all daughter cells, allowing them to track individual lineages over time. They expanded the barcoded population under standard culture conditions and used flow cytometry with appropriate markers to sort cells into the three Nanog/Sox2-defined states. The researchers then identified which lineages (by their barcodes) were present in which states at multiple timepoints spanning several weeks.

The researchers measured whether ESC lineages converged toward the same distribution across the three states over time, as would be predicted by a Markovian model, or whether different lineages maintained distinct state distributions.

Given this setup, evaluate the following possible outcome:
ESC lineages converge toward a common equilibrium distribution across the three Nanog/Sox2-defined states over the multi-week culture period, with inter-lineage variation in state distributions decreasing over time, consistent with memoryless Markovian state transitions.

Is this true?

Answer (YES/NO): NO